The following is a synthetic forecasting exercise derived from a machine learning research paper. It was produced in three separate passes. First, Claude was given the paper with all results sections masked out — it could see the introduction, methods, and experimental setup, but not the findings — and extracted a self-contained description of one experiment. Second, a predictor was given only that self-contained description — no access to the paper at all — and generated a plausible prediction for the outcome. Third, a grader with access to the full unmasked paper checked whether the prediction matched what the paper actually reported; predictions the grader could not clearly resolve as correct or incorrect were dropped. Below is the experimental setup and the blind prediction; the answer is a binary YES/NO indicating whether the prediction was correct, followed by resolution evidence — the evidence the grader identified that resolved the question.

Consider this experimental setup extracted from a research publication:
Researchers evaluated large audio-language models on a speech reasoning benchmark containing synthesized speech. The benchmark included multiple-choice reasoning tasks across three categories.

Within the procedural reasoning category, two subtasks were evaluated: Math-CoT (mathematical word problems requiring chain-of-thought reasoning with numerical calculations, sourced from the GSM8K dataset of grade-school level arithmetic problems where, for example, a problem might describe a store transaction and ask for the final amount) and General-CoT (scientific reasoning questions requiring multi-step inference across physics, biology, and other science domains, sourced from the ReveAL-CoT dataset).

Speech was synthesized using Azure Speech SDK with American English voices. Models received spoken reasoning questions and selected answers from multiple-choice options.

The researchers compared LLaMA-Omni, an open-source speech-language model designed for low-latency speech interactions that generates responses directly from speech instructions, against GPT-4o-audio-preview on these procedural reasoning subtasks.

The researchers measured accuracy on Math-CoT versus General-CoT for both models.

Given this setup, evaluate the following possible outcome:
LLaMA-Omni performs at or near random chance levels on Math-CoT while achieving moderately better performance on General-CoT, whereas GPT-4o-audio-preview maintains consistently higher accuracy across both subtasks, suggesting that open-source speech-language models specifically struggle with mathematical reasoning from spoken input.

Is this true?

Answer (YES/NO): NO